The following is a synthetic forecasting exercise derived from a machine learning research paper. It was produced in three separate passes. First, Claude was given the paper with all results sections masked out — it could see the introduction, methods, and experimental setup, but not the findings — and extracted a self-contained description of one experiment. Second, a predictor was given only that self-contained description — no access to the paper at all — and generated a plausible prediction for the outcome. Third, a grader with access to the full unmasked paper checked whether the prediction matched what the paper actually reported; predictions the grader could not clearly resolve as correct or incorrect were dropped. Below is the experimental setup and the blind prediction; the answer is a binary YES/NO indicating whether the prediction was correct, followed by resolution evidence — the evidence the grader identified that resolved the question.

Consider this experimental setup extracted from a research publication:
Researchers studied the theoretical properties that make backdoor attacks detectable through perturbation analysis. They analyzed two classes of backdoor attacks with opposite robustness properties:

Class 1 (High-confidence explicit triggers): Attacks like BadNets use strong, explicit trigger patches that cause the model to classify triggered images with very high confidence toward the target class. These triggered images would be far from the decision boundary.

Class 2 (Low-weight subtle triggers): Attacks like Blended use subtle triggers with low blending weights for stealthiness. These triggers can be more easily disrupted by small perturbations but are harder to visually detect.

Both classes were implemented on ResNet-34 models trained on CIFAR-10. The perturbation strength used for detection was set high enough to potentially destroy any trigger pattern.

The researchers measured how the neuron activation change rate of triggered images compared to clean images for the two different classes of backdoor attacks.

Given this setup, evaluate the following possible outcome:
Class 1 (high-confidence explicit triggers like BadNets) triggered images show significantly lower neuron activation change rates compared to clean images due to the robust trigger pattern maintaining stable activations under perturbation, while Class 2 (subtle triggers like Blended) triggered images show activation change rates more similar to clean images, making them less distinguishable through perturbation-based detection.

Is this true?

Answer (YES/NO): NO